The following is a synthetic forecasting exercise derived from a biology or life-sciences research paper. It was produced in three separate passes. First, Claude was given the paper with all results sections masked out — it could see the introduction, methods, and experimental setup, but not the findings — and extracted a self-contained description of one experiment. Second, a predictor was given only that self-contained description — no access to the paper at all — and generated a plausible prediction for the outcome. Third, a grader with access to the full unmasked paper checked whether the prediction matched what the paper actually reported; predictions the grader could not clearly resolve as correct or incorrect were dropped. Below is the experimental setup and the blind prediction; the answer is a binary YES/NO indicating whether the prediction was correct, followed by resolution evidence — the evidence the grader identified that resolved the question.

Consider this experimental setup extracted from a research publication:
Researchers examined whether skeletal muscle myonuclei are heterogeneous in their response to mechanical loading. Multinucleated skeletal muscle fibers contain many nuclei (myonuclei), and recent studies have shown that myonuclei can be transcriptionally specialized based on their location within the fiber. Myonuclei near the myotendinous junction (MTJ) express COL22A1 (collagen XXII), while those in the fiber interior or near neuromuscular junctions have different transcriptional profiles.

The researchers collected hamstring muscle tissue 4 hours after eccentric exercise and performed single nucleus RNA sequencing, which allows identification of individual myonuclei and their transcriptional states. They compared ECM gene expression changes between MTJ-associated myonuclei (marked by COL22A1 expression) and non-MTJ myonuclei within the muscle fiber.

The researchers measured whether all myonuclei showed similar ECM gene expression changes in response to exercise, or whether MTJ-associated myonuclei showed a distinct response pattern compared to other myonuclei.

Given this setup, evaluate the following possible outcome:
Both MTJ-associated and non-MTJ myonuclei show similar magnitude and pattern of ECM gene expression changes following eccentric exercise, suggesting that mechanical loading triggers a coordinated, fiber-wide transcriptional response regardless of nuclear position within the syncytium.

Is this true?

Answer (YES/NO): NO